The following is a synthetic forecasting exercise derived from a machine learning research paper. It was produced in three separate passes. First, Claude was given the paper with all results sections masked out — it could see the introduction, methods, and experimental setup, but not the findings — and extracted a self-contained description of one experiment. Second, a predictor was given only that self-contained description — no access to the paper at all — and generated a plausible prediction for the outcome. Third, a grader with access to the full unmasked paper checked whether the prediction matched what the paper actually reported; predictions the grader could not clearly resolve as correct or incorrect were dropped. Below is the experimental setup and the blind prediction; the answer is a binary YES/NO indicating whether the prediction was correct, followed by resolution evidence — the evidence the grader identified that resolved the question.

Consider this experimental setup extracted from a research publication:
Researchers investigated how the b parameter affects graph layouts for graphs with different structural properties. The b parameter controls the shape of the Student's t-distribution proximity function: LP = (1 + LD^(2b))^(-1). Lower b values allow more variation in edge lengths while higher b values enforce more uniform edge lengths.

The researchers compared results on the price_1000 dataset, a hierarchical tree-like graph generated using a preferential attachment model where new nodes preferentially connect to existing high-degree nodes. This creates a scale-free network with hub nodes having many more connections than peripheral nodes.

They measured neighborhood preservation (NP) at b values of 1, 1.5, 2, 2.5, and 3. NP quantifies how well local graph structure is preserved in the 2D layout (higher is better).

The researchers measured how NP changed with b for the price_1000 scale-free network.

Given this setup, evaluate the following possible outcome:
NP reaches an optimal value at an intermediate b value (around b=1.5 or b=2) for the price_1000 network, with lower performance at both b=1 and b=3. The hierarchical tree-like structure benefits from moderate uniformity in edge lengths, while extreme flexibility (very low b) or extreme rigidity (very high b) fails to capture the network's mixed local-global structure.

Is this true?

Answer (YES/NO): NO